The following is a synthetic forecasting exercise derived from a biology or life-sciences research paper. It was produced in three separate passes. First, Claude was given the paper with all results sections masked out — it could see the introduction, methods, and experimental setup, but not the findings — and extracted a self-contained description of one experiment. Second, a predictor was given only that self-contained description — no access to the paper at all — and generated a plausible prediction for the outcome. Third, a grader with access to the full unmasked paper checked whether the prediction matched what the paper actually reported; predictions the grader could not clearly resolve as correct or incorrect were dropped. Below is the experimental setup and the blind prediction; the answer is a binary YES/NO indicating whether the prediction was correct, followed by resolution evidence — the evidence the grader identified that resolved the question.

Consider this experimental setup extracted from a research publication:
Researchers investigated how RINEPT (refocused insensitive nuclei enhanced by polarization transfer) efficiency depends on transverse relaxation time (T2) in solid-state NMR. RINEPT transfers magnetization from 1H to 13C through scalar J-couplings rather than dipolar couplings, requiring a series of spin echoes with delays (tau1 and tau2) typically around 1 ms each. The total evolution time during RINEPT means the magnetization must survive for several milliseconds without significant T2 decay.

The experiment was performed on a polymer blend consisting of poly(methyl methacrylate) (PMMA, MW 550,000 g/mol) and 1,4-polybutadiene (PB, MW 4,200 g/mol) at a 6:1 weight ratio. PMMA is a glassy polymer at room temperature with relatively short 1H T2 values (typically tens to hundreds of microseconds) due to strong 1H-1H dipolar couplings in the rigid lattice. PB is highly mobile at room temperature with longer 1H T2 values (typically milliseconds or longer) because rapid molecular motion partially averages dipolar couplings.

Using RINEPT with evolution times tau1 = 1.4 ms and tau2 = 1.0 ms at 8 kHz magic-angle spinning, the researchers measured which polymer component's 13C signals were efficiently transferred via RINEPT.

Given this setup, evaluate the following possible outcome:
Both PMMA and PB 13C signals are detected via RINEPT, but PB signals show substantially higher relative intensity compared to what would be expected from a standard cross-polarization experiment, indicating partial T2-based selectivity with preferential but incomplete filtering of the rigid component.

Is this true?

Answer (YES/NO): NO